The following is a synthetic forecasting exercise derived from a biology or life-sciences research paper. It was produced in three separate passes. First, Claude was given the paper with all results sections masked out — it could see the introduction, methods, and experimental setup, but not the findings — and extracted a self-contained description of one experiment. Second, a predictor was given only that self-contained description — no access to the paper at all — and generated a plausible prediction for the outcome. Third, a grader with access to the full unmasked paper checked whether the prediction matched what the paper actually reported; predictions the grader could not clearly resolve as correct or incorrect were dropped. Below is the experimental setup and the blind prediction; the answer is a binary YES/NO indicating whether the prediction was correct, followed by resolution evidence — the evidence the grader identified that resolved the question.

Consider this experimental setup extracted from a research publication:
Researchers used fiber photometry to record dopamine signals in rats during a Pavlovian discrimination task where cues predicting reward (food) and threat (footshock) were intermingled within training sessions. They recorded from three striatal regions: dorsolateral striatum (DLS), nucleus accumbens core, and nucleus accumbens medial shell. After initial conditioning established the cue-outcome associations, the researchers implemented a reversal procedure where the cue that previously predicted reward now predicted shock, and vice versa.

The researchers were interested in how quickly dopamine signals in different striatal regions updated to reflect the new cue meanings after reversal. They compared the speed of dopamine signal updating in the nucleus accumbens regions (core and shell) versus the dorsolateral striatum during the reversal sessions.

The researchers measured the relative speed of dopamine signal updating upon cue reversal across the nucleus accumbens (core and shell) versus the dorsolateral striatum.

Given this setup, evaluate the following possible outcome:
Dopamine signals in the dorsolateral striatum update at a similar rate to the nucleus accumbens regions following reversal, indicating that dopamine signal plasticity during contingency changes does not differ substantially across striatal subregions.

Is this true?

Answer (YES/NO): NO